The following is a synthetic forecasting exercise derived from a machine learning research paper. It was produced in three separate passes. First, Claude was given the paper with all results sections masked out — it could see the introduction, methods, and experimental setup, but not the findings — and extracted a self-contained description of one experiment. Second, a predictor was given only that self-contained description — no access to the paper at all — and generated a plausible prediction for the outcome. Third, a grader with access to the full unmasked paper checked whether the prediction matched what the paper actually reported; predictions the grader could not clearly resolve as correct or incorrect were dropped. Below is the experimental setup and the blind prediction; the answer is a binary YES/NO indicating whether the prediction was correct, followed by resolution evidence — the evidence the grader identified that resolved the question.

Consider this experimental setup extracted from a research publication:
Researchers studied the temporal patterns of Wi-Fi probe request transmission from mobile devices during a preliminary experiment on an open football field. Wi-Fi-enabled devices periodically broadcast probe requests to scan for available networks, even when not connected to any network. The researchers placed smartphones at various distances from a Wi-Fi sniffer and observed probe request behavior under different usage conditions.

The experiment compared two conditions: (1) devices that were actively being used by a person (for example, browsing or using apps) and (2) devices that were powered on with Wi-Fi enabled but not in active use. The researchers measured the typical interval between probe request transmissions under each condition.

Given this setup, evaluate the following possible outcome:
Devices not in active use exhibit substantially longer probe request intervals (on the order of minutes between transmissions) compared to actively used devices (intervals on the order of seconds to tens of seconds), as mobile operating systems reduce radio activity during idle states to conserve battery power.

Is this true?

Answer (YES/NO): NO